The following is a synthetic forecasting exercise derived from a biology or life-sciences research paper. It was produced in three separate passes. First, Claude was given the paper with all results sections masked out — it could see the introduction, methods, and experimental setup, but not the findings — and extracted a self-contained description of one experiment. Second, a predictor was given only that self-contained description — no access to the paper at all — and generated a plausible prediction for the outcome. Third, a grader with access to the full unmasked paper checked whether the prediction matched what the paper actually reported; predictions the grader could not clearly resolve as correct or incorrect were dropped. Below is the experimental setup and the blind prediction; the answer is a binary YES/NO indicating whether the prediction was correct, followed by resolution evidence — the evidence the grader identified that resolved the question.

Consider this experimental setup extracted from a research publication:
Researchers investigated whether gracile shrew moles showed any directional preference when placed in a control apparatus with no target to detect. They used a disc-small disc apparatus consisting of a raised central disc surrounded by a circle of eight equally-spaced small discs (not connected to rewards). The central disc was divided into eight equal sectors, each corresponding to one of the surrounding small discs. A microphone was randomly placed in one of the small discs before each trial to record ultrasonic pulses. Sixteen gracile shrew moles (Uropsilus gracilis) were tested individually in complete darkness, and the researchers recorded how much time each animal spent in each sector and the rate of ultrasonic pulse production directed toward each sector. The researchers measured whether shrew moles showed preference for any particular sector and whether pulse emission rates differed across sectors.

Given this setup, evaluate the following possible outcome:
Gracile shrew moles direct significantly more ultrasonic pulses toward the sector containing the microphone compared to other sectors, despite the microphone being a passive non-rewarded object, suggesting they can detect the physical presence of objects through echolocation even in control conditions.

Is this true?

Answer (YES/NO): NO